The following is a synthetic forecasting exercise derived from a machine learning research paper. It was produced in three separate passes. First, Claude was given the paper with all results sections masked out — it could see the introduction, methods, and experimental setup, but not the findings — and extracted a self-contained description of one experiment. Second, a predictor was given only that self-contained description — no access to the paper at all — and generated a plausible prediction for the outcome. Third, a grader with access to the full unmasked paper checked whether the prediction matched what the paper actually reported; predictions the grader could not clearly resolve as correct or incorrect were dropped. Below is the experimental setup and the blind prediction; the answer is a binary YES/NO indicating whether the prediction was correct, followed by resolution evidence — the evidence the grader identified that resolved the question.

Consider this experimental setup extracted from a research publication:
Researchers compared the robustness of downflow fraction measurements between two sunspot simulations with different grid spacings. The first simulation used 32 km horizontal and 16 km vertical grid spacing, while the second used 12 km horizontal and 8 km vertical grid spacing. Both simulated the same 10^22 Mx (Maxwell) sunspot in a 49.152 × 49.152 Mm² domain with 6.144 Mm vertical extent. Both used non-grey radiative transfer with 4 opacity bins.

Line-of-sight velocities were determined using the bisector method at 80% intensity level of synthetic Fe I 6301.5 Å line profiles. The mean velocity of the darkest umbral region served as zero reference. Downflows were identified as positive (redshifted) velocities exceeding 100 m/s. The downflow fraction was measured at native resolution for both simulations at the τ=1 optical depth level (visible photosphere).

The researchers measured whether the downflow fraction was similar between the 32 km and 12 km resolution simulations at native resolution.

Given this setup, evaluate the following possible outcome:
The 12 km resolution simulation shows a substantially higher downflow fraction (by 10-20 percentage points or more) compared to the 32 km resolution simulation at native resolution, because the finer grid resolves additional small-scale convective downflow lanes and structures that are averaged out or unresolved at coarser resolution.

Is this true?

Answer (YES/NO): NO